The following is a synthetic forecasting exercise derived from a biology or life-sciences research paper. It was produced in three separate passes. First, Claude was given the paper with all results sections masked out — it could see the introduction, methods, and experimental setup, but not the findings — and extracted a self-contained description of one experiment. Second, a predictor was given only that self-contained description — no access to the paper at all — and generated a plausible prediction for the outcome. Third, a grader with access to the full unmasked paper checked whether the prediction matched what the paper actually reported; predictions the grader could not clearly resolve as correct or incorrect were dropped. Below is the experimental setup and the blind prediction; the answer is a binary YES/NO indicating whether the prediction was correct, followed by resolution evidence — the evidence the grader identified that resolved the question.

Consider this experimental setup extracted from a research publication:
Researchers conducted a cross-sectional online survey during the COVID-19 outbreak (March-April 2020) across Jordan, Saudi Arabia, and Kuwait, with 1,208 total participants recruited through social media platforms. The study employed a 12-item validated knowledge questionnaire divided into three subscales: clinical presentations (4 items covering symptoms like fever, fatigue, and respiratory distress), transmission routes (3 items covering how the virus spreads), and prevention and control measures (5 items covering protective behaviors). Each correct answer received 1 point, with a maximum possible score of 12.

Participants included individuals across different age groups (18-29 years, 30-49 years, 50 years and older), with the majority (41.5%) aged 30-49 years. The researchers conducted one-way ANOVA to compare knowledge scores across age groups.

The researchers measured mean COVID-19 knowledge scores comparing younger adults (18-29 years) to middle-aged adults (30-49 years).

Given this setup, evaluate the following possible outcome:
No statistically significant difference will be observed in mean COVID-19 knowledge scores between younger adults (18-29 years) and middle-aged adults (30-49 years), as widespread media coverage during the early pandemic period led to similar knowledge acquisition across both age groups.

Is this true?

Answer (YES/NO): NO